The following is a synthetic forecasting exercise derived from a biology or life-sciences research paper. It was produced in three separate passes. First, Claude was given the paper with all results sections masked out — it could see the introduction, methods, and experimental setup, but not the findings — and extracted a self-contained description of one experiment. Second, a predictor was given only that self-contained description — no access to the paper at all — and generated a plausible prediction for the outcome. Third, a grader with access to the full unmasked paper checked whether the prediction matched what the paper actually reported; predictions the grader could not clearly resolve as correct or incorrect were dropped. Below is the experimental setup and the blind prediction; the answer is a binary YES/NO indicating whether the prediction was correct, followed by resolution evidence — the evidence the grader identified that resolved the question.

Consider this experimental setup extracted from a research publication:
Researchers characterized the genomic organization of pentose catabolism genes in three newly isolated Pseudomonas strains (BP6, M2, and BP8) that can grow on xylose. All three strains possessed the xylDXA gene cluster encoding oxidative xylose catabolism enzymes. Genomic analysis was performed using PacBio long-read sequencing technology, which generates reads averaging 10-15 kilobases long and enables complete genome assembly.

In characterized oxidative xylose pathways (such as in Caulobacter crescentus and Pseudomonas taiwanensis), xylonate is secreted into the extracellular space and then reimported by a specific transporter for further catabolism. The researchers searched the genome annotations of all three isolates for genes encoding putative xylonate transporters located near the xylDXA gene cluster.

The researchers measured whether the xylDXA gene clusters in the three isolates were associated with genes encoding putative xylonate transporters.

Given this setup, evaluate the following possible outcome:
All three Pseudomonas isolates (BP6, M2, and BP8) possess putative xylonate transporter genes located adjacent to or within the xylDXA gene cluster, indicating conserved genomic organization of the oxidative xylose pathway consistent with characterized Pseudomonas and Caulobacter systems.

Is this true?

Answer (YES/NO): YES